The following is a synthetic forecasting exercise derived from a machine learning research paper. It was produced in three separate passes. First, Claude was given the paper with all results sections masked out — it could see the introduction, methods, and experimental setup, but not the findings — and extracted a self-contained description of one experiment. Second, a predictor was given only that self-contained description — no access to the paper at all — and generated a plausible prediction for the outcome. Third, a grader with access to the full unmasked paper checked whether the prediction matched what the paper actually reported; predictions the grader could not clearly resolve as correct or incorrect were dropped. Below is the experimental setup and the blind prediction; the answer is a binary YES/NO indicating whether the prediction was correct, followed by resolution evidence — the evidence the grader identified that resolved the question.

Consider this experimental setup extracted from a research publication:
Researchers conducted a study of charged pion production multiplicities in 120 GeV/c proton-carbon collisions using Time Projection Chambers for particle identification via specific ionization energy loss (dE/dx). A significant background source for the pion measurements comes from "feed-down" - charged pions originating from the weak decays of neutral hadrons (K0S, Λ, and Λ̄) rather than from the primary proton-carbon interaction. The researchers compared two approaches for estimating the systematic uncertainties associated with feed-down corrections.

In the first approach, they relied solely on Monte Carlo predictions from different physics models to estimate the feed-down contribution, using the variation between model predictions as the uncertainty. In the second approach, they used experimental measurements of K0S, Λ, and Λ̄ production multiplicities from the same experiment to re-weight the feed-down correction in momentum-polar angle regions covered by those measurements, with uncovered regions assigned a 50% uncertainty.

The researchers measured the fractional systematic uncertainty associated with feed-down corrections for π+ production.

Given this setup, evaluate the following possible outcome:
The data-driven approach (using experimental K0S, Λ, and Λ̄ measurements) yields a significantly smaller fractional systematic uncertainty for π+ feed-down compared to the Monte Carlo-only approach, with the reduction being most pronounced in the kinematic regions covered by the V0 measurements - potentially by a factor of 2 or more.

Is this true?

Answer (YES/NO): YES